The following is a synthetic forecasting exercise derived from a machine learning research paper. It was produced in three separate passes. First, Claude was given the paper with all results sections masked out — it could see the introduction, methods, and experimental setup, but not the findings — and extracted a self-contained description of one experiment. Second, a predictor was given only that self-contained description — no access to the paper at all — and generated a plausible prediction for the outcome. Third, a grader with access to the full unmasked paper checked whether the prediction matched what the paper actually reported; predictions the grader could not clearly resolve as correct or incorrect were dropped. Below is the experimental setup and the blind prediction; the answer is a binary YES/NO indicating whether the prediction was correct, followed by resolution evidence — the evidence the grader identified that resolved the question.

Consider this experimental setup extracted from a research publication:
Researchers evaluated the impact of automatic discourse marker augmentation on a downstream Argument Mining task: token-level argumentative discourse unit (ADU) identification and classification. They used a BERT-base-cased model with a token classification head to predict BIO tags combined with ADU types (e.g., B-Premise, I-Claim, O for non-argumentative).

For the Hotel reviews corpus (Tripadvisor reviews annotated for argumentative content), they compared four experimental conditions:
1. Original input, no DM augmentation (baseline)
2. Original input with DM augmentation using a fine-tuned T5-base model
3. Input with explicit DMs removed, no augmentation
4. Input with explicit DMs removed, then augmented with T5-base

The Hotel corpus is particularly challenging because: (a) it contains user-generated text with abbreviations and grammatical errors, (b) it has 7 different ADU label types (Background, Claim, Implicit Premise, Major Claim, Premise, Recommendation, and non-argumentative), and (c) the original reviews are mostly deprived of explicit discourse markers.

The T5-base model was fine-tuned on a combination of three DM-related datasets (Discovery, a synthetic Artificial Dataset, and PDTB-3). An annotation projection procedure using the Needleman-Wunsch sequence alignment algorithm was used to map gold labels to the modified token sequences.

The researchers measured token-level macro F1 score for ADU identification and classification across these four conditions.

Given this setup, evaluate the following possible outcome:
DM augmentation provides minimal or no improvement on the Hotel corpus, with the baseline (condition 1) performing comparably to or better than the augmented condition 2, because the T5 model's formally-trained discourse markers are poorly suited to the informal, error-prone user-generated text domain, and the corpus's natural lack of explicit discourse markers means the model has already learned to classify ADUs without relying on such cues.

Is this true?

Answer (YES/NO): YES